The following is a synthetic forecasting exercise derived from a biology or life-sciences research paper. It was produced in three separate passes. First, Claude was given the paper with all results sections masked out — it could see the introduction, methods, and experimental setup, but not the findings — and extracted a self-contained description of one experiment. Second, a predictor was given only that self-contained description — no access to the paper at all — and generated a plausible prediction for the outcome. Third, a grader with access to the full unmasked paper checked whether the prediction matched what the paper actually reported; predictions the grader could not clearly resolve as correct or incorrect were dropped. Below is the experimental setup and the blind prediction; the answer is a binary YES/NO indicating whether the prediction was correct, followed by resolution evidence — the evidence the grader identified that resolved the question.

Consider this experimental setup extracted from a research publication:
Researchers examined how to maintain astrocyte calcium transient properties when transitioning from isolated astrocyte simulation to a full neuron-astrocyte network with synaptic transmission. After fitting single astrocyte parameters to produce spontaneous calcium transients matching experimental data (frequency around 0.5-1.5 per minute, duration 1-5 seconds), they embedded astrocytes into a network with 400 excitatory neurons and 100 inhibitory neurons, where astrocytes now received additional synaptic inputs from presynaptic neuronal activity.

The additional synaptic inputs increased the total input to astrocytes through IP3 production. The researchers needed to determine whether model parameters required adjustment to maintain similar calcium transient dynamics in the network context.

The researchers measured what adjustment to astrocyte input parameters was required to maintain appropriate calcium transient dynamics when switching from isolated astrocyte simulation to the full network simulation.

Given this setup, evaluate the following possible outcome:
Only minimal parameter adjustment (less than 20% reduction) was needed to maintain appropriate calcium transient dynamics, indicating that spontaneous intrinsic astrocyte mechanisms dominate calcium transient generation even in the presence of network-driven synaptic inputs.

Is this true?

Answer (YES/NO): NO